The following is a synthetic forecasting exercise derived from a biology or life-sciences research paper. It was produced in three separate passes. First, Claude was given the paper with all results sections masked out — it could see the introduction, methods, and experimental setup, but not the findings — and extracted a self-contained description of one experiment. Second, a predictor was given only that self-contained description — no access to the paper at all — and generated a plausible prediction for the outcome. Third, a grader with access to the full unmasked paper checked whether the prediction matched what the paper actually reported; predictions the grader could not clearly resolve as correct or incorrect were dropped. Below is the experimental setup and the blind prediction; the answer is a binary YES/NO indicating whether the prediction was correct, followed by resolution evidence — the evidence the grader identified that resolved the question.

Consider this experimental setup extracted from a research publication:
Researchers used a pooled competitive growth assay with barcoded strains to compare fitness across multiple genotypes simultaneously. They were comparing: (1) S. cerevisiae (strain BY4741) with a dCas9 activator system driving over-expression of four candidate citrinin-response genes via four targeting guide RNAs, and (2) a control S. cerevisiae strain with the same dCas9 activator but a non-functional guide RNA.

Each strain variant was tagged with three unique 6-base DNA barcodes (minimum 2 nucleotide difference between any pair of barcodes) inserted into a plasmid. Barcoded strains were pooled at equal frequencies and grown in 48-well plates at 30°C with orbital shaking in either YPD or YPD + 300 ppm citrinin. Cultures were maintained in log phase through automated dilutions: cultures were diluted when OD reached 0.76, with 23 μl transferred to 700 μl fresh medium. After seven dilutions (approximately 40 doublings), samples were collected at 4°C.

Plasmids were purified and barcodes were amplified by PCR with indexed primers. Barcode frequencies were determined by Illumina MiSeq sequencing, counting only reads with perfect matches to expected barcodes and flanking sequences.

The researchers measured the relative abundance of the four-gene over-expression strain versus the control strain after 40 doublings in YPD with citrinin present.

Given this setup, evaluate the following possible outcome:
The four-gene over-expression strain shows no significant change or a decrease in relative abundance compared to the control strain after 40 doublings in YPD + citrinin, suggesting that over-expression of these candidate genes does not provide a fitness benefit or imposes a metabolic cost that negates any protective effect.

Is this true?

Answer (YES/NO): NO